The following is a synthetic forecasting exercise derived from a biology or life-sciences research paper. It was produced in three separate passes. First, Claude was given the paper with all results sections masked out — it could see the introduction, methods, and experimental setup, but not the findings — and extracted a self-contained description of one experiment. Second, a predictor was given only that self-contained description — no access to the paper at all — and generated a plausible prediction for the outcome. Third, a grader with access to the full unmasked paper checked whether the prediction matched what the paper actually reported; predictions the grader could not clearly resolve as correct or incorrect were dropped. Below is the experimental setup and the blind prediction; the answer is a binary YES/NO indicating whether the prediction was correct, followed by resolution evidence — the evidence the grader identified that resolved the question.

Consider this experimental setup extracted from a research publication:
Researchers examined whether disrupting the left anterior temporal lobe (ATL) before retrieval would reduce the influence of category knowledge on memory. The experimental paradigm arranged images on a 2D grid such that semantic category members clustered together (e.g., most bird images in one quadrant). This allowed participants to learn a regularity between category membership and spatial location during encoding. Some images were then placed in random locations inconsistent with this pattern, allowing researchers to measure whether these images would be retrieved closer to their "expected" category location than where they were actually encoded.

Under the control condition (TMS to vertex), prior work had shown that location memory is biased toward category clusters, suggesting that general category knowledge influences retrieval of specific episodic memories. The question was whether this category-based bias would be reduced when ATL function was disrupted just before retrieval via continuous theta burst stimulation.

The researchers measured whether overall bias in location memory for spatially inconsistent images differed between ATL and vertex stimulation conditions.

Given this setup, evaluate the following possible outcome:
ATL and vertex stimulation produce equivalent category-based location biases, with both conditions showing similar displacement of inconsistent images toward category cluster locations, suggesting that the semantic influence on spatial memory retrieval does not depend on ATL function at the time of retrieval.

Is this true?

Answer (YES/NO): NO